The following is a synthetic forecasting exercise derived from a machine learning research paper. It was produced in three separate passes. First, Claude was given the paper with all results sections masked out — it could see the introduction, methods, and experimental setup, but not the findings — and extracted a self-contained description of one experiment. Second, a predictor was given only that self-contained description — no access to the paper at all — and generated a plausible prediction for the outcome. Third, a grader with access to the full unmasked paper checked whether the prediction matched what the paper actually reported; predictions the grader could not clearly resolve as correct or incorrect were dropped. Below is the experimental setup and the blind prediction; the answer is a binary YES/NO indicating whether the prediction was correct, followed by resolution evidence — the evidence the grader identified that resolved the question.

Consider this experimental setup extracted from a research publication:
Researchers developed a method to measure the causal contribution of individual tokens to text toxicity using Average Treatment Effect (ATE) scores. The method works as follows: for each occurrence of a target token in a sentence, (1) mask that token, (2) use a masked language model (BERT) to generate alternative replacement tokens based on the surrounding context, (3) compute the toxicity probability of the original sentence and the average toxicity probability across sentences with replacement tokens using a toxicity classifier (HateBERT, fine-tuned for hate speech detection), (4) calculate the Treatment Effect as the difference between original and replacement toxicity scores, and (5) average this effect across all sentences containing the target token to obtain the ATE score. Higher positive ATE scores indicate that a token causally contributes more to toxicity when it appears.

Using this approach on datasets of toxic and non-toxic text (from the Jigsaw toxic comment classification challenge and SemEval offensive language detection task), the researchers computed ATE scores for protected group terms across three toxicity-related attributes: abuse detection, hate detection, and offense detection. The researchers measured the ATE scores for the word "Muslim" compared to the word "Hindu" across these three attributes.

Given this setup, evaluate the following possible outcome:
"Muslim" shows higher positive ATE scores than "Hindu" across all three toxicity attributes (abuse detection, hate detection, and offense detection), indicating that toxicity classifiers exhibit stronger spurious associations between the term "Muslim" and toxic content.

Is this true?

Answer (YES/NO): YES